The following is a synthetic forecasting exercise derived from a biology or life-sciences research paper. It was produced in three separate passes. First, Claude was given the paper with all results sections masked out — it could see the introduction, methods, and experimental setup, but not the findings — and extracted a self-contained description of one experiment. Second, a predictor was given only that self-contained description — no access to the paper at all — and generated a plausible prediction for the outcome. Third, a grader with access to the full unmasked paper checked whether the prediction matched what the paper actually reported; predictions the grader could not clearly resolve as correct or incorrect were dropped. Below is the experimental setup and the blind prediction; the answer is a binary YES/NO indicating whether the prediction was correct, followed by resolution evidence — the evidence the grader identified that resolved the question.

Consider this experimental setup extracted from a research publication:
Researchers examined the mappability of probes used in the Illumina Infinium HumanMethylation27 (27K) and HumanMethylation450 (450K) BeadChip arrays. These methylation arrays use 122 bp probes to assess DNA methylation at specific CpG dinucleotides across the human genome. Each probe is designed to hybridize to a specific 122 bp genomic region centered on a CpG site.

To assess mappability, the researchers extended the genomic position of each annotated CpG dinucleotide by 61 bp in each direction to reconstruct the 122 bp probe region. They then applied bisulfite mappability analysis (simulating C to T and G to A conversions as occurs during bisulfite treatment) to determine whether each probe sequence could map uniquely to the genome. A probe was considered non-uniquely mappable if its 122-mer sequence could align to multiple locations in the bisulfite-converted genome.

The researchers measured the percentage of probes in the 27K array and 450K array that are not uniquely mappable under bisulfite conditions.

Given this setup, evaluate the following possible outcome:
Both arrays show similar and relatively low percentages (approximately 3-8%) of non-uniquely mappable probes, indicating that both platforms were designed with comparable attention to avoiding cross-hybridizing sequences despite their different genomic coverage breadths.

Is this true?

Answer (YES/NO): NO